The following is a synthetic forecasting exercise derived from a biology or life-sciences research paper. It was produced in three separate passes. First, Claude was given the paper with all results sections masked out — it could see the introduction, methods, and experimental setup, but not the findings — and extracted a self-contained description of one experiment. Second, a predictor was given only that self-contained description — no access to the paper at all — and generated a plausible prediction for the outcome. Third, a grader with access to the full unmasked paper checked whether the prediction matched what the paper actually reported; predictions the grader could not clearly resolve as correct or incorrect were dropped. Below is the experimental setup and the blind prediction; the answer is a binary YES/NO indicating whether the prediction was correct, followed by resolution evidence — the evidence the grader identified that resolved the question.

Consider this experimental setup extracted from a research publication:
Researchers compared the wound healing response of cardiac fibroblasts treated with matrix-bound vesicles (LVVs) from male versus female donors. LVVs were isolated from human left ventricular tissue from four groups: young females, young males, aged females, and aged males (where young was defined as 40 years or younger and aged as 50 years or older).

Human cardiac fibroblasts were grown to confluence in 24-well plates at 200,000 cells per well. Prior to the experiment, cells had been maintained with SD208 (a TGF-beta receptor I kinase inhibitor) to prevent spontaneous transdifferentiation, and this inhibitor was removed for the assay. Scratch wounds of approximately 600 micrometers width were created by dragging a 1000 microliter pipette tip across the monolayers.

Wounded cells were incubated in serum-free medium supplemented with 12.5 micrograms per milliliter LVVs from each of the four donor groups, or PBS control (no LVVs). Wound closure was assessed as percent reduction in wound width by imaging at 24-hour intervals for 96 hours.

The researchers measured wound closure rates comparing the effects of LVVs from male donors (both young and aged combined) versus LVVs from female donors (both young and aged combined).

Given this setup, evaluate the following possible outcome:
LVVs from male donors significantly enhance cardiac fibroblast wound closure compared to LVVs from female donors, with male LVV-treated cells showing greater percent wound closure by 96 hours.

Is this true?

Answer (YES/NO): NO